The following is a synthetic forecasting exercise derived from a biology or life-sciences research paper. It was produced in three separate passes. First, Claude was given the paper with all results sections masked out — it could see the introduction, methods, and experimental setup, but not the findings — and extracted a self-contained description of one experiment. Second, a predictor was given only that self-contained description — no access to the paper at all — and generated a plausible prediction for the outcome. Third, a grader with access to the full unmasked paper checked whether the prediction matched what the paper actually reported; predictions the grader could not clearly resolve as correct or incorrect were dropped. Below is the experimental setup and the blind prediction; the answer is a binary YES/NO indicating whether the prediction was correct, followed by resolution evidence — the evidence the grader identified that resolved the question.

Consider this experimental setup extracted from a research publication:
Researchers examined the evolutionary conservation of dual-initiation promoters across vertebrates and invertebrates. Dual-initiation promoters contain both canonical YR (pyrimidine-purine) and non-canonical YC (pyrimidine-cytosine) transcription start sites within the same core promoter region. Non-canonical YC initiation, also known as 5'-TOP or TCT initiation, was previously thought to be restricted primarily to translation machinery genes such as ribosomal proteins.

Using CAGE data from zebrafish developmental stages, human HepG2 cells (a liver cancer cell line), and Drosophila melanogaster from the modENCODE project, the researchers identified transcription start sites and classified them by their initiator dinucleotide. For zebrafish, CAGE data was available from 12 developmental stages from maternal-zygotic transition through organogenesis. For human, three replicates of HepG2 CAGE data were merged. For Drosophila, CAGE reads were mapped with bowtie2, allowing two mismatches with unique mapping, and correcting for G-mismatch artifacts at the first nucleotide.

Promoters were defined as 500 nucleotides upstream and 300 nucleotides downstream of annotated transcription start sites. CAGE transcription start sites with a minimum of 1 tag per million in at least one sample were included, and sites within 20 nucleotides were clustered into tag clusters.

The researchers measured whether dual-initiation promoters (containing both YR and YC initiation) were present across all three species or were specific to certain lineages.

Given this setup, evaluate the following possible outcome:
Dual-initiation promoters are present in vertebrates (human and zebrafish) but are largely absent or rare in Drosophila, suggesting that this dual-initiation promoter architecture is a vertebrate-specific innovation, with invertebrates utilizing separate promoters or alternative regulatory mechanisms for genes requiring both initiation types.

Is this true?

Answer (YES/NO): NO